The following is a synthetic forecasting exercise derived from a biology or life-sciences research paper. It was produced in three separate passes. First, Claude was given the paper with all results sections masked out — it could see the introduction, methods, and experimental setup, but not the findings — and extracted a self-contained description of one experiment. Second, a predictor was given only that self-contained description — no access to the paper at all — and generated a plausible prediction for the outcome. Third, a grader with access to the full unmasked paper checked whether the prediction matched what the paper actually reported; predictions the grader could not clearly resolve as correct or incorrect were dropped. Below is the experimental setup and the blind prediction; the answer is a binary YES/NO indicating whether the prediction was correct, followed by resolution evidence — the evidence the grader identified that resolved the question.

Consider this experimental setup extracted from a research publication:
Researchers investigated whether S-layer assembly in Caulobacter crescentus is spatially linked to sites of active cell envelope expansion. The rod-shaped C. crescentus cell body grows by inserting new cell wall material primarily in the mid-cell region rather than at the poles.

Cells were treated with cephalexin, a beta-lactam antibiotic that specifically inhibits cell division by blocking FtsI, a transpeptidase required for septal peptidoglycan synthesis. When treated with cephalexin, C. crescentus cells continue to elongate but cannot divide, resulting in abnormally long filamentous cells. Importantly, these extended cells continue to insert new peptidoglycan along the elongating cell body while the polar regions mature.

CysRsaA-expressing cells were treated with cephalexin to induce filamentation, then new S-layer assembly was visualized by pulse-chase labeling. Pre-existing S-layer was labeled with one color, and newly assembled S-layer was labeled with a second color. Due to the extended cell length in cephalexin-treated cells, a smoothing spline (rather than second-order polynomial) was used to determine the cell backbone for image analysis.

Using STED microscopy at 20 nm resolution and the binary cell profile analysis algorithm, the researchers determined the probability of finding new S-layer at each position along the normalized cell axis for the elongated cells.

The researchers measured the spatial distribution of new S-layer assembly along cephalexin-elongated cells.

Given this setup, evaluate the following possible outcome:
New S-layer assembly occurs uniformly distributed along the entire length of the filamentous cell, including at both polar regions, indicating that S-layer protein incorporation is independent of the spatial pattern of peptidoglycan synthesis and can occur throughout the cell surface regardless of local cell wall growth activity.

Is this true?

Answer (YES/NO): NO